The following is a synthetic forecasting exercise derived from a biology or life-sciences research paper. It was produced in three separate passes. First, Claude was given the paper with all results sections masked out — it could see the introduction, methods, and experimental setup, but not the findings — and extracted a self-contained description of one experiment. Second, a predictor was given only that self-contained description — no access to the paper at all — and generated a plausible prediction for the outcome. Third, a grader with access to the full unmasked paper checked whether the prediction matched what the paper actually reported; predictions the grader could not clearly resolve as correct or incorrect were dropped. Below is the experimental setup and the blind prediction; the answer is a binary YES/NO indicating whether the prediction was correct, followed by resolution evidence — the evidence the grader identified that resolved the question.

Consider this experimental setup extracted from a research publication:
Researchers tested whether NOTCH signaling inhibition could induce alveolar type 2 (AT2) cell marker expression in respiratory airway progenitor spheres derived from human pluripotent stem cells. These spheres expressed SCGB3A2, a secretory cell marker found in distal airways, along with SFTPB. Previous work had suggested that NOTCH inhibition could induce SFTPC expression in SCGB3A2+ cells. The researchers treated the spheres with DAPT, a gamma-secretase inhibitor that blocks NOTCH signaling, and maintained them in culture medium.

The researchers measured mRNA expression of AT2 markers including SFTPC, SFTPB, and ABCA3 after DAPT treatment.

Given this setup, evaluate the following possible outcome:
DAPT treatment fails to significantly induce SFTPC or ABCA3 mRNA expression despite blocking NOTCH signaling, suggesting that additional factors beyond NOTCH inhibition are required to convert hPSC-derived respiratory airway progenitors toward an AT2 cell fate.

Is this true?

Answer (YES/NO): NO